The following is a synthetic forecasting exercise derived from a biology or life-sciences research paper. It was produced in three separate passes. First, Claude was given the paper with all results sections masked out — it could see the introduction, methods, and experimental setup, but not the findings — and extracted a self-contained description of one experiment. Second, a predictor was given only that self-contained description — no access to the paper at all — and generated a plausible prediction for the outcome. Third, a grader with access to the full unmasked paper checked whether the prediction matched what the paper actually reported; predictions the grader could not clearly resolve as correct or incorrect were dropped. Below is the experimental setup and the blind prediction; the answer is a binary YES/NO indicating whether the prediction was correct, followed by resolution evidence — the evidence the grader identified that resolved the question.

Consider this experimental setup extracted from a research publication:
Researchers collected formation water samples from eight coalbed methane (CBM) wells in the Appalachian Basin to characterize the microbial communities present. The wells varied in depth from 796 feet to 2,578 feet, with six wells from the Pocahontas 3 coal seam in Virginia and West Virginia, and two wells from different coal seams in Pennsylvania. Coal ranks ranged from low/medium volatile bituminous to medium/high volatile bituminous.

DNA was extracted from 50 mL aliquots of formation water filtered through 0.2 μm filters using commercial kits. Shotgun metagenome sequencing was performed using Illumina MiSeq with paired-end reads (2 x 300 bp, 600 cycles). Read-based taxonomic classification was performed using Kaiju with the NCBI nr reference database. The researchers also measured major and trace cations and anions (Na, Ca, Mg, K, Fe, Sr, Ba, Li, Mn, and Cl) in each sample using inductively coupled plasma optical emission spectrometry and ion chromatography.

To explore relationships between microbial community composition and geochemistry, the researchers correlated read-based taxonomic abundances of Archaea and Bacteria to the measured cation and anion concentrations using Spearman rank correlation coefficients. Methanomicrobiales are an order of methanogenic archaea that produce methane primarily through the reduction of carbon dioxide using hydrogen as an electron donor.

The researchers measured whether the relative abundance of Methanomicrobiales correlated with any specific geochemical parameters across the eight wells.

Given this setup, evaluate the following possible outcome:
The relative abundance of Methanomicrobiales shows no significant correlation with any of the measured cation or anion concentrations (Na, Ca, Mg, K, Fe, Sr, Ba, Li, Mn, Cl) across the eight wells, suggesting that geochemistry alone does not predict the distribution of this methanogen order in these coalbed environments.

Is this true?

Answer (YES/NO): NO